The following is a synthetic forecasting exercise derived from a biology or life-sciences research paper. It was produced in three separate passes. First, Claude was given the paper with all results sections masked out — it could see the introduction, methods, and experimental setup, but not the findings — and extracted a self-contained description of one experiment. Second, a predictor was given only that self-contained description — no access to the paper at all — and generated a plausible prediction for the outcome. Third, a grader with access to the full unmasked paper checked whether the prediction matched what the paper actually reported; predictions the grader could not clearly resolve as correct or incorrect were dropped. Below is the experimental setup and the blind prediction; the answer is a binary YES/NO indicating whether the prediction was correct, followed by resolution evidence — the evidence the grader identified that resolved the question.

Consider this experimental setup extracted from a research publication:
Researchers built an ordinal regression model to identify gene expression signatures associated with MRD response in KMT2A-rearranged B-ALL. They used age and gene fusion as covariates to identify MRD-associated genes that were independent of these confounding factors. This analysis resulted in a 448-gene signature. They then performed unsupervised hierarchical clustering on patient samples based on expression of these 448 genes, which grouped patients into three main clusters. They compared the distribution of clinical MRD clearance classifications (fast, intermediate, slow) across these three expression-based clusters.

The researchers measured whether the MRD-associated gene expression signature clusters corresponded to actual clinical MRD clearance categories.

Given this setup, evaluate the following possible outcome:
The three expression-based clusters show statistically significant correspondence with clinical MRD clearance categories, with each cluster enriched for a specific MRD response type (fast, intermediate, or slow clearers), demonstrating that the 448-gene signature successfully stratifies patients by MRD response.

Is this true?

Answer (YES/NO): NO